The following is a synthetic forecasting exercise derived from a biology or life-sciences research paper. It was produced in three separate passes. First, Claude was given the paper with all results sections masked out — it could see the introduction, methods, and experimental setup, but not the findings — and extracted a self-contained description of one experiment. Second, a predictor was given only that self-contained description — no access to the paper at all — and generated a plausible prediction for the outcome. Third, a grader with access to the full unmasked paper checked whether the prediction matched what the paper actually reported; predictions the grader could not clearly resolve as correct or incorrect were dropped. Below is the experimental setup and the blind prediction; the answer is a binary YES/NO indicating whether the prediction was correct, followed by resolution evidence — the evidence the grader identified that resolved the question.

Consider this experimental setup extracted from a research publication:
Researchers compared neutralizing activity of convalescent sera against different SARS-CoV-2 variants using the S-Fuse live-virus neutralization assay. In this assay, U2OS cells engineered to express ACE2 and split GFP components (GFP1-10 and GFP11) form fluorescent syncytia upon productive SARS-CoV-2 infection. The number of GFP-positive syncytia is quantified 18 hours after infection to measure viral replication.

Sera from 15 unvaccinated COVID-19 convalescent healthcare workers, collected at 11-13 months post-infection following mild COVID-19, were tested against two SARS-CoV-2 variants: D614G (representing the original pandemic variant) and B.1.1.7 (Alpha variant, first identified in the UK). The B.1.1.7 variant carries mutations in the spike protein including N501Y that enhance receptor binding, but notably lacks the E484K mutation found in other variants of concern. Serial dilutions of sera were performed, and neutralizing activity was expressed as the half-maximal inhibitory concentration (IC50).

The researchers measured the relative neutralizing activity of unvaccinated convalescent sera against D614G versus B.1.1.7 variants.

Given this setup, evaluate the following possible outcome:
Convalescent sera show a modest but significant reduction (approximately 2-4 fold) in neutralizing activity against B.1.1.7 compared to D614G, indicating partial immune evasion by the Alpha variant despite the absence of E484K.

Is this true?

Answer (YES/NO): NO